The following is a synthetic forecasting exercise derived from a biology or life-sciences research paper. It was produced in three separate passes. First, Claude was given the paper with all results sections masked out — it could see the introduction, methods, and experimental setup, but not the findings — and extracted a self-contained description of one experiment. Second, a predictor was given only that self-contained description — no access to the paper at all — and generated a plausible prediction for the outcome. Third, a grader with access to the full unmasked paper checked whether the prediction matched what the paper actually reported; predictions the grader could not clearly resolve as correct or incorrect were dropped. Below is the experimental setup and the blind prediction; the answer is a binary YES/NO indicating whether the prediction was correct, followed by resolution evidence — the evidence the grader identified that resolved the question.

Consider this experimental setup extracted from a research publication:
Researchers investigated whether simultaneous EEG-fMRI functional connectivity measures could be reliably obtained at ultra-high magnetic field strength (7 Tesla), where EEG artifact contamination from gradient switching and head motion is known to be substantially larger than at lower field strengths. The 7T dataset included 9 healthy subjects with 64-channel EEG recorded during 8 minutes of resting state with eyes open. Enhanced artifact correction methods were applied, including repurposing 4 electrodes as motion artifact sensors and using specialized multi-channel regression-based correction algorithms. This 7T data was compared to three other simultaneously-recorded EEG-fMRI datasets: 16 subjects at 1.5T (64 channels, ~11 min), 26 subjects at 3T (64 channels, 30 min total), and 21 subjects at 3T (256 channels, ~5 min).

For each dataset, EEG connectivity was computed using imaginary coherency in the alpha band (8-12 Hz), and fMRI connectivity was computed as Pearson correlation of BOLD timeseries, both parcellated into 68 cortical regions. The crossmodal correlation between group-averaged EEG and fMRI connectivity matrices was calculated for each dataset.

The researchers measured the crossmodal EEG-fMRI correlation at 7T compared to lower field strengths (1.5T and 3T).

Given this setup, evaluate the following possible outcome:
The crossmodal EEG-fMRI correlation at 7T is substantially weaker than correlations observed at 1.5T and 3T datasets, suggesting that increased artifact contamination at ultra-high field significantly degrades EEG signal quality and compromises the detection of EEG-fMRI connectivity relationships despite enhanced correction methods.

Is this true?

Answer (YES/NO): NO